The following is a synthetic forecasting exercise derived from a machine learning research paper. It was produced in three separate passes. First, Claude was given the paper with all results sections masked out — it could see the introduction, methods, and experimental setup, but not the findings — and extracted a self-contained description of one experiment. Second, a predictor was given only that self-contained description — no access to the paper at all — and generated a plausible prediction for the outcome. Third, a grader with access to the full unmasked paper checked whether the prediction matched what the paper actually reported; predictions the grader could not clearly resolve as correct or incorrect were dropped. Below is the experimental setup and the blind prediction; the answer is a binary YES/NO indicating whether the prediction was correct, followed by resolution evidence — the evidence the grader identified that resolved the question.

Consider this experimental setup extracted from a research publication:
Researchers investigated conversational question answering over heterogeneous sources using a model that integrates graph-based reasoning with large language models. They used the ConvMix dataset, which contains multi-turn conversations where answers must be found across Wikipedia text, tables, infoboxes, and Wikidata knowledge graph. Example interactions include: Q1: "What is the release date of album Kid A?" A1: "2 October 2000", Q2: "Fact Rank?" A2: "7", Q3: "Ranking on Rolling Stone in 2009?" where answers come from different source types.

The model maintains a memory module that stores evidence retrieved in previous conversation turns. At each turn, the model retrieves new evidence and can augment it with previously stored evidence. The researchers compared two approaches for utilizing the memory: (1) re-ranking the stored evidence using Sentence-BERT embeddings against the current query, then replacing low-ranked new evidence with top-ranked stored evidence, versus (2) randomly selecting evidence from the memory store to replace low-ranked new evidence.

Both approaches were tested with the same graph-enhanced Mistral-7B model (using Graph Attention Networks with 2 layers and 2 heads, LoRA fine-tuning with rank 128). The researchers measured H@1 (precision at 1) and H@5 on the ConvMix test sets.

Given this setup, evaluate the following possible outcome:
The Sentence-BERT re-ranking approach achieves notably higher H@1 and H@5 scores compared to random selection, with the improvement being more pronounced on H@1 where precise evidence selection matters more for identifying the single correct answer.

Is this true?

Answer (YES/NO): NO